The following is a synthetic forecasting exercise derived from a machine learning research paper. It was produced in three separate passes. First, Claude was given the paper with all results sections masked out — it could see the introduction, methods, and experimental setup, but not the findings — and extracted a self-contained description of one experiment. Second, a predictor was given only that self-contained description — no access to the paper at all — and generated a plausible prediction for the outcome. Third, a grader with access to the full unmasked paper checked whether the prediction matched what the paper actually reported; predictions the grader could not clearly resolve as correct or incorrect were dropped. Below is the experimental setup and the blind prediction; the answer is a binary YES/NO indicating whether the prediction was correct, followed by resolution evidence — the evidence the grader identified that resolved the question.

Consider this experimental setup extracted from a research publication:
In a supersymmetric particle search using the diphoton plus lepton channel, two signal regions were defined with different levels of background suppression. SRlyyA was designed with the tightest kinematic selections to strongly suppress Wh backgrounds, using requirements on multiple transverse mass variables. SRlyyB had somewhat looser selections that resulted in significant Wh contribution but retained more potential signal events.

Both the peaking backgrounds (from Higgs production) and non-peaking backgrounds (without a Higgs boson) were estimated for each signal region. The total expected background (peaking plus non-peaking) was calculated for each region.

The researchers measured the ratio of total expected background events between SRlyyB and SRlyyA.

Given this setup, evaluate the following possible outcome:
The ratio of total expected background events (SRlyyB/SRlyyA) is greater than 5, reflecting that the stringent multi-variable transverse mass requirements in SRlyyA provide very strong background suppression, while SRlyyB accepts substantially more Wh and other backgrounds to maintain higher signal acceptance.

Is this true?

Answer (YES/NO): YES